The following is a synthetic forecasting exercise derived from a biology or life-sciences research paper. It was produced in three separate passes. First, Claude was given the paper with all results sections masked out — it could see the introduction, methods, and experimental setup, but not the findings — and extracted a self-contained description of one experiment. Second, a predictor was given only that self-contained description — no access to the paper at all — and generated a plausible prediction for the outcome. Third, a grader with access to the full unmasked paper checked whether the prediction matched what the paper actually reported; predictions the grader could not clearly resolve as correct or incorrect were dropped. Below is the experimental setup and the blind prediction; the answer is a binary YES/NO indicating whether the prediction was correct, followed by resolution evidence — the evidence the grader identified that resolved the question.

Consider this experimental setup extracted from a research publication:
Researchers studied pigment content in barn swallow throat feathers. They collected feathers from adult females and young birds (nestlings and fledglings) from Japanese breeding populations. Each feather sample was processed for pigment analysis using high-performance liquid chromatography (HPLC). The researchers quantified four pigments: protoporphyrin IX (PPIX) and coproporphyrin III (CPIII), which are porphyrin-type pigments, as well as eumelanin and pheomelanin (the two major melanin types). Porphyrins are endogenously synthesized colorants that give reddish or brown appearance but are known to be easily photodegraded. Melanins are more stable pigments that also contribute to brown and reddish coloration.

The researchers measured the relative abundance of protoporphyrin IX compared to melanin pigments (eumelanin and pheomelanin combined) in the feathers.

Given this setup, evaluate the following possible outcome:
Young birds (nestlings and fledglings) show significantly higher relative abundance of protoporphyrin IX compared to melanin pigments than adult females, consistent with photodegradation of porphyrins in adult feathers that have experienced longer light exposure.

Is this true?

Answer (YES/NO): YES